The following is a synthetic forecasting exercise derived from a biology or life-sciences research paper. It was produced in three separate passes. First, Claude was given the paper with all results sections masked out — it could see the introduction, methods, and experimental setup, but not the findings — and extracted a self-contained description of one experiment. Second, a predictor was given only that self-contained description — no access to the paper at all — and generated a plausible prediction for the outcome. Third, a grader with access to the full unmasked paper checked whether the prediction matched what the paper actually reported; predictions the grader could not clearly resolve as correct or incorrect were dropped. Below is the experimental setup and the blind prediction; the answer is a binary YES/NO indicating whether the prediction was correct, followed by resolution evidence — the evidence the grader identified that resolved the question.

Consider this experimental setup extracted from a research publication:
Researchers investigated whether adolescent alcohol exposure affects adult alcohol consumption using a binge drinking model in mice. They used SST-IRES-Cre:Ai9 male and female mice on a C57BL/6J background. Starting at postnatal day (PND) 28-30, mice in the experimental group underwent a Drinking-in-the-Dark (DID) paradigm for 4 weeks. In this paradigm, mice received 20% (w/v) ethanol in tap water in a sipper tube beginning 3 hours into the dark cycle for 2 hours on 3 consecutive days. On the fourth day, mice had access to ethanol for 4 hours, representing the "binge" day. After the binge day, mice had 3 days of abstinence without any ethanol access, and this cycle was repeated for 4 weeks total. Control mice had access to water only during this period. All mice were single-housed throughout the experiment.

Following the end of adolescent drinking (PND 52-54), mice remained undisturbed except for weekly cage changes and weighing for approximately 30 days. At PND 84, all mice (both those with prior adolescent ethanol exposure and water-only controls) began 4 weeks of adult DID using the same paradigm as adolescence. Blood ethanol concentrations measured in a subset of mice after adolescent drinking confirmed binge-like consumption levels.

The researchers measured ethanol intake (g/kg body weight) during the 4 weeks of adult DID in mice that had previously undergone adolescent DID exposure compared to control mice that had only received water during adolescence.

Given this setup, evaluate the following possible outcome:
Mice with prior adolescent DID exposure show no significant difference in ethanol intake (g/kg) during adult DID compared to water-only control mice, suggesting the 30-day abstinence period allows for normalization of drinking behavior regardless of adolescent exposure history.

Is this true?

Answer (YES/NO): NO